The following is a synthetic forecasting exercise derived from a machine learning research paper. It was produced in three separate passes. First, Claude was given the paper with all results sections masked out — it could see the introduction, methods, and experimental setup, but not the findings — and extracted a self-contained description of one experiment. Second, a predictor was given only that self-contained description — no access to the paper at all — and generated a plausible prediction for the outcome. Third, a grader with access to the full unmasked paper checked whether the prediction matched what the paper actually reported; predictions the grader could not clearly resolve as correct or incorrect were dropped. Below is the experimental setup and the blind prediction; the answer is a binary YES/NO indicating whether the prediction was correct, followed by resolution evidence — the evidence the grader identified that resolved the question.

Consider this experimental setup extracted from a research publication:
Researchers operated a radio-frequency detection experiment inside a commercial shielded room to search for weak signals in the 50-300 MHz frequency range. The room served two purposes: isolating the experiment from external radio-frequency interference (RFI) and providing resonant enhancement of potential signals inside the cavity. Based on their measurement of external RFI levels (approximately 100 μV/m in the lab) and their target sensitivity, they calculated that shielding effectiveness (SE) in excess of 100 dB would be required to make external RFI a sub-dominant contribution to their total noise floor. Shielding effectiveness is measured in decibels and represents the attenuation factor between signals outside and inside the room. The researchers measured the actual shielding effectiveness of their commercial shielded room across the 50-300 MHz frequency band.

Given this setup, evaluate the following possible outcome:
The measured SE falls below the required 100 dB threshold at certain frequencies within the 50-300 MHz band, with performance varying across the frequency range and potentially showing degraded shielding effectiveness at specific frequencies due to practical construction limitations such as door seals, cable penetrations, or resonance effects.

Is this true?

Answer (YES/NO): NO